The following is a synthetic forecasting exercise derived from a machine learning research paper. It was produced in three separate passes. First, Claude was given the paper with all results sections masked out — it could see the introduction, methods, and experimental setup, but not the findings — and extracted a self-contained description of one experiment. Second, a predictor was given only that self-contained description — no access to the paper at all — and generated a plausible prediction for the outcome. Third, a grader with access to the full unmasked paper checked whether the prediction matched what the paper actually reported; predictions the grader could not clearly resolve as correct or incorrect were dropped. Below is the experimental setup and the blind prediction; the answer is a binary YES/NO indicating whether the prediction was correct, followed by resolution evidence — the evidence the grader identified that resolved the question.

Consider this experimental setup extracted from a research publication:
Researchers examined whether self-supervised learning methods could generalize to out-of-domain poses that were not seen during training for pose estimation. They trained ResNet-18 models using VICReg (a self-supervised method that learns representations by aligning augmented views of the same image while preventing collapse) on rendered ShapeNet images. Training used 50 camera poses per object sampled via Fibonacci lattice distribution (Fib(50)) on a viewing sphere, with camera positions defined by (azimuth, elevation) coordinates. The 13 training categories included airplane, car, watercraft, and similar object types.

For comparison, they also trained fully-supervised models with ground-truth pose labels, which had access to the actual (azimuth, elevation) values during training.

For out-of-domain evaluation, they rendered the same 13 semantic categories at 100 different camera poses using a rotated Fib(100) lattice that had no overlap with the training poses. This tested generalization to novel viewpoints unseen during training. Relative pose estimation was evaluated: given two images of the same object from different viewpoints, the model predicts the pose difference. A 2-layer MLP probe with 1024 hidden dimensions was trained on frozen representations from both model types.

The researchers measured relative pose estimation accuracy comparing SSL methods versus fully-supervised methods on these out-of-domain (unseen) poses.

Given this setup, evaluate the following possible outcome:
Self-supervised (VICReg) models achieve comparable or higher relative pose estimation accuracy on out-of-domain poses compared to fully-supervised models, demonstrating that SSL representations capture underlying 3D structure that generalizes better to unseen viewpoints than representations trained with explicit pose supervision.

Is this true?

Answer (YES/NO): YES